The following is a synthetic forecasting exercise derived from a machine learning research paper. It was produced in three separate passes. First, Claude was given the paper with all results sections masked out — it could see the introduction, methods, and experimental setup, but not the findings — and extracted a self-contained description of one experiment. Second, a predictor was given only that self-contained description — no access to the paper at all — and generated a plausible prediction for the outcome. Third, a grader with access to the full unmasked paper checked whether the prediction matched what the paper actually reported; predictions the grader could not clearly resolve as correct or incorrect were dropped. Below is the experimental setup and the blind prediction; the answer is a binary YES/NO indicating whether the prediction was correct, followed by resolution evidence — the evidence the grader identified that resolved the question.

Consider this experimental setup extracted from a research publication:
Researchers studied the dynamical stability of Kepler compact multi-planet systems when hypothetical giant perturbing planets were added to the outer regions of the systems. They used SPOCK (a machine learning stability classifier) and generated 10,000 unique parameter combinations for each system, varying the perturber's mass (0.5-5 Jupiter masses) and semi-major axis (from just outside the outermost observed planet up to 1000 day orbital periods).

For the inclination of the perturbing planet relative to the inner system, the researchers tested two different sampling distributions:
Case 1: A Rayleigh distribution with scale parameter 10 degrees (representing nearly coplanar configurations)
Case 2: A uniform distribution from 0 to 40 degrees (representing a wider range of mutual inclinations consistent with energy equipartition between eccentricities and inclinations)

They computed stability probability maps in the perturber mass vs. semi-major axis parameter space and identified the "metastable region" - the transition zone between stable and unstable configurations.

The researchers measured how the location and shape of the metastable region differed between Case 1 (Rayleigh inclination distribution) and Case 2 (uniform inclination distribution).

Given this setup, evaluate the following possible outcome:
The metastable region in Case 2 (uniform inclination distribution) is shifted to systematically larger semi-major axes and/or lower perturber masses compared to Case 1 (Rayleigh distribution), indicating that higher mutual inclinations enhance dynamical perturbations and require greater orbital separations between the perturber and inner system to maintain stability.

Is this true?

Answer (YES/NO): NO